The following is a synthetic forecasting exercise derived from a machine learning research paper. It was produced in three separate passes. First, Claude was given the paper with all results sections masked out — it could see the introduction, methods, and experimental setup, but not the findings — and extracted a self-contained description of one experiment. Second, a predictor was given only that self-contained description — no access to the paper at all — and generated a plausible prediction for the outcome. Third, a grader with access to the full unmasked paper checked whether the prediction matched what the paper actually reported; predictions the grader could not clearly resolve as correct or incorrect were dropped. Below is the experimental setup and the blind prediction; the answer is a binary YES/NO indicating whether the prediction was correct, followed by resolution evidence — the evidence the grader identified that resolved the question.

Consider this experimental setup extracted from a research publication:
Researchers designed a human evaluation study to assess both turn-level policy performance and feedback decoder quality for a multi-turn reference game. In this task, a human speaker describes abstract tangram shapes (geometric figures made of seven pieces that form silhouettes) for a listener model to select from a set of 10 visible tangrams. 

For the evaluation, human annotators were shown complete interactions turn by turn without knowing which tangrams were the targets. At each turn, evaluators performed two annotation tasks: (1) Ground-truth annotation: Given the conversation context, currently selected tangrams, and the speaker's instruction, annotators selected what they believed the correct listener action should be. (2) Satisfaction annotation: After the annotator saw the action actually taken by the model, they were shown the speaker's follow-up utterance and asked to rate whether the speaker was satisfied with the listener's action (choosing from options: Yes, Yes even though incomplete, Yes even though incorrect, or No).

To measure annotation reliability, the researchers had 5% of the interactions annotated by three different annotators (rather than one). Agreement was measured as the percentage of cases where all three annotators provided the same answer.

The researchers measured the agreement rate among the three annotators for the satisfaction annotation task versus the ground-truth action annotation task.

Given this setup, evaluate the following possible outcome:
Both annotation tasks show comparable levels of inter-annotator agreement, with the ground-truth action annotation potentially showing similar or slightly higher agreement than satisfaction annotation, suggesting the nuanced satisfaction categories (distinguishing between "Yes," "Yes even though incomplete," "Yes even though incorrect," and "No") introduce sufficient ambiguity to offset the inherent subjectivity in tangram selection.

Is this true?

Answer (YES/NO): NO